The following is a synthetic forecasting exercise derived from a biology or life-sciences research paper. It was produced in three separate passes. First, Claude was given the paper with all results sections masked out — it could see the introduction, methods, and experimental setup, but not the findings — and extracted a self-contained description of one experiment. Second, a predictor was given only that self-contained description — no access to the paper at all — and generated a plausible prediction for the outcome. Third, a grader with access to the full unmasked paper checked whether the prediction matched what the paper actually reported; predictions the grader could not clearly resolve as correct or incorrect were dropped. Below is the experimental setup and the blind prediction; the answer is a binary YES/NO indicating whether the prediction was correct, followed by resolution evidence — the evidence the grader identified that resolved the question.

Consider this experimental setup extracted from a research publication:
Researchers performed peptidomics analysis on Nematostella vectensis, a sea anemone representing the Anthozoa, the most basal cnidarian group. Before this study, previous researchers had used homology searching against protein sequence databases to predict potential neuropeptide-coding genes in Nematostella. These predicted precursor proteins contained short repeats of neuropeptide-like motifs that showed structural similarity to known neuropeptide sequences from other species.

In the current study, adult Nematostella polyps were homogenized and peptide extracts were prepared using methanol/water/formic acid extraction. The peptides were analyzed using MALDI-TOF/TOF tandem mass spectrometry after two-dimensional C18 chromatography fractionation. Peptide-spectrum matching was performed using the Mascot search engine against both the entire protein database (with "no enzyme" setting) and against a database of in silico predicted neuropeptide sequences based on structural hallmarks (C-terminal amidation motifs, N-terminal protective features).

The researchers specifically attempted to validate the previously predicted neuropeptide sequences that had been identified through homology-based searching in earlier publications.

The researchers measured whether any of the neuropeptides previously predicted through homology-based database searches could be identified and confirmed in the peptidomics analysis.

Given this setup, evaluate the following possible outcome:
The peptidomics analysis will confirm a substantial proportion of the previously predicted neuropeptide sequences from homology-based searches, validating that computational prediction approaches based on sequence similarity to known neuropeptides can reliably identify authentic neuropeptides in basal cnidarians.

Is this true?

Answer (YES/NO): NO